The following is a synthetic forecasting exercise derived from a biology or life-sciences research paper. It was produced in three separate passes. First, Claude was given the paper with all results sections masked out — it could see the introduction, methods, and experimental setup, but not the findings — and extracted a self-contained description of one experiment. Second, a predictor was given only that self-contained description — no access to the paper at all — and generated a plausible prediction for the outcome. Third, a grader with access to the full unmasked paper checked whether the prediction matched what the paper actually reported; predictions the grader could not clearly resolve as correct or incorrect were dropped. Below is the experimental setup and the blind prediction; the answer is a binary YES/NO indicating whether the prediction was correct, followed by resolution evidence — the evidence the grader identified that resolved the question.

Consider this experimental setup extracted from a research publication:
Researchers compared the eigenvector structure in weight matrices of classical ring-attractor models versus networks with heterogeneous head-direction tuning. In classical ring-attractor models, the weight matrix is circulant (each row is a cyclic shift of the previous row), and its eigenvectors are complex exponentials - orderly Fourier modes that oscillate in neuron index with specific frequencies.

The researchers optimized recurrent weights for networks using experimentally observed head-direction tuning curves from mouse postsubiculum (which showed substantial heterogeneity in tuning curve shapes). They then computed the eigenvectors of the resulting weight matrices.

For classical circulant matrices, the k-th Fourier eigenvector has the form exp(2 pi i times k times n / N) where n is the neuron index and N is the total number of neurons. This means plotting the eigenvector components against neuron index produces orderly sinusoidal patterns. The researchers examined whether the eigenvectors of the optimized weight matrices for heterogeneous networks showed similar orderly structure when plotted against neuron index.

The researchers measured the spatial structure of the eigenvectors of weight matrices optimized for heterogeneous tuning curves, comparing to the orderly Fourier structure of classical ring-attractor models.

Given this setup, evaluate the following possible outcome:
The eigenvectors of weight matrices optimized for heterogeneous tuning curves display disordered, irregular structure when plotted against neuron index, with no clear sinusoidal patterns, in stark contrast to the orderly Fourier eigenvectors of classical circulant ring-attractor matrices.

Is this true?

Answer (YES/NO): YES